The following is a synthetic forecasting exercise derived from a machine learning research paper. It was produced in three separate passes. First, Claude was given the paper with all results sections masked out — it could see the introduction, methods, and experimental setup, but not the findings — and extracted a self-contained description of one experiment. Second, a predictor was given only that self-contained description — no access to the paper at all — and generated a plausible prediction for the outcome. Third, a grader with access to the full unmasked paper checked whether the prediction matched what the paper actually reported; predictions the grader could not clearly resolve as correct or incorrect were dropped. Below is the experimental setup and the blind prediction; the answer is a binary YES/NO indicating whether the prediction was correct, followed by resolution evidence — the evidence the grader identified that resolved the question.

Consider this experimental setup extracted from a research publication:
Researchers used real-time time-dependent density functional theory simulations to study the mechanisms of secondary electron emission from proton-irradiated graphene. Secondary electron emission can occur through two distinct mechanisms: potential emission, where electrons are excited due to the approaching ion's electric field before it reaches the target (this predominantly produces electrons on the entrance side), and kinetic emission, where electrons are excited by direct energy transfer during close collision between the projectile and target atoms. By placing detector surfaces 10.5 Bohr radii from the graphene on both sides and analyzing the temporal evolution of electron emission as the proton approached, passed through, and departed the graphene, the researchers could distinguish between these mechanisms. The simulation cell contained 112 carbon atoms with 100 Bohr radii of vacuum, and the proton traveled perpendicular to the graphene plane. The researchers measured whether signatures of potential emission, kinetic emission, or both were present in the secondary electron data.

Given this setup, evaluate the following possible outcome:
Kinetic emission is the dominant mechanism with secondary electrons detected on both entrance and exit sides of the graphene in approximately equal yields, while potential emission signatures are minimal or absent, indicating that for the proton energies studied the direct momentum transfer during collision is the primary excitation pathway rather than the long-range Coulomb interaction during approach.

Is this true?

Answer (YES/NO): NO